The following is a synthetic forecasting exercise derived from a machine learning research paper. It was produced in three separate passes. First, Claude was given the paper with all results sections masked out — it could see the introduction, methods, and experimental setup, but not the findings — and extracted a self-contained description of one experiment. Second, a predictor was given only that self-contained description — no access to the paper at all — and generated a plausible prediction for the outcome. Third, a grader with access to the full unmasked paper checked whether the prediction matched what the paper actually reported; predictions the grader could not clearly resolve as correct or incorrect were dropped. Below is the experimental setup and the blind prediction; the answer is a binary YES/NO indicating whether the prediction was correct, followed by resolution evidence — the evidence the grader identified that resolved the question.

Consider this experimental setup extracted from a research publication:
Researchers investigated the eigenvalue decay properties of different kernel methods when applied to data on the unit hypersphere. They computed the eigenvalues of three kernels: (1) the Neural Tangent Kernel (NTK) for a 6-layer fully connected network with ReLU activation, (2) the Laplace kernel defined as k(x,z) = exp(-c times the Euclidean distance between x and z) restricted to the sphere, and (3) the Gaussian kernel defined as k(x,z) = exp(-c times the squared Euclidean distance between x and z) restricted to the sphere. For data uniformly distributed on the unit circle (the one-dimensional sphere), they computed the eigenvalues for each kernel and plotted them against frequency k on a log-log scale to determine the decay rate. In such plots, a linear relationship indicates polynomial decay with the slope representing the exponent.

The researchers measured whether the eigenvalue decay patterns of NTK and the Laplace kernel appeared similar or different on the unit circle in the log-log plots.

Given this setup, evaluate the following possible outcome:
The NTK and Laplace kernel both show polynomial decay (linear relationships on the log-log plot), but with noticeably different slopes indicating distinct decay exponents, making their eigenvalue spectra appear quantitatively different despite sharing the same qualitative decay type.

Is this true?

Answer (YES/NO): NO